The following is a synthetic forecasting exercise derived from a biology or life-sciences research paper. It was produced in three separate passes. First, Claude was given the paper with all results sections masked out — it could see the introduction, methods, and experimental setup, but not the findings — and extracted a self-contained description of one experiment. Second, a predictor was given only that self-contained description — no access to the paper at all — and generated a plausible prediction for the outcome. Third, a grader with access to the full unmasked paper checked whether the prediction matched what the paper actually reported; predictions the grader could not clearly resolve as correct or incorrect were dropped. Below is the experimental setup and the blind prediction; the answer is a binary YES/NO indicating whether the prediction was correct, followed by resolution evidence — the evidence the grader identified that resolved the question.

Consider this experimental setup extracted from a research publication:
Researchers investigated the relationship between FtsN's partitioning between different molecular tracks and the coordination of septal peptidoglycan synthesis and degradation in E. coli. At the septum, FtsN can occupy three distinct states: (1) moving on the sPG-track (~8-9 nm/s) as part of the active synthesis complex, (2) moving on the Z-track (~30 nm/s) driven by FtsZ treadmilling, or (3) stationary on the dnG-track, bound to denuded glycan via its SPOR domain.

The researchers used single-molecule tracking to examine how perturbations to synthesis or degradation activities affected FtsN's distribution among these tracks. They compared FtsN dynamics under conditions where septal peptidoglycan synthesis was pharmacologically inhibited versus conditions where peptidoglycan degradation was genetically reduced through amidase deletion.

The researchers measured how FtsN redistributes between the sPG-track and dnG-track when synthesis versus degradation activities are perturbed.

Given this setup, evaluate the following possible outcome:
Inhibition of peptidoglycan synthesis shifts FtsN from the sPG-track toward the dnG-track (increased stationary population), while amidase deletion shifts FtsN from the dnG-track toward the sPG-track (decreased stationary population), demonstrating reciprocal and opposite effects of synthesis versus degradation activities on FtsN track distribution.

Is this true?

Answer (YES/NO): NO